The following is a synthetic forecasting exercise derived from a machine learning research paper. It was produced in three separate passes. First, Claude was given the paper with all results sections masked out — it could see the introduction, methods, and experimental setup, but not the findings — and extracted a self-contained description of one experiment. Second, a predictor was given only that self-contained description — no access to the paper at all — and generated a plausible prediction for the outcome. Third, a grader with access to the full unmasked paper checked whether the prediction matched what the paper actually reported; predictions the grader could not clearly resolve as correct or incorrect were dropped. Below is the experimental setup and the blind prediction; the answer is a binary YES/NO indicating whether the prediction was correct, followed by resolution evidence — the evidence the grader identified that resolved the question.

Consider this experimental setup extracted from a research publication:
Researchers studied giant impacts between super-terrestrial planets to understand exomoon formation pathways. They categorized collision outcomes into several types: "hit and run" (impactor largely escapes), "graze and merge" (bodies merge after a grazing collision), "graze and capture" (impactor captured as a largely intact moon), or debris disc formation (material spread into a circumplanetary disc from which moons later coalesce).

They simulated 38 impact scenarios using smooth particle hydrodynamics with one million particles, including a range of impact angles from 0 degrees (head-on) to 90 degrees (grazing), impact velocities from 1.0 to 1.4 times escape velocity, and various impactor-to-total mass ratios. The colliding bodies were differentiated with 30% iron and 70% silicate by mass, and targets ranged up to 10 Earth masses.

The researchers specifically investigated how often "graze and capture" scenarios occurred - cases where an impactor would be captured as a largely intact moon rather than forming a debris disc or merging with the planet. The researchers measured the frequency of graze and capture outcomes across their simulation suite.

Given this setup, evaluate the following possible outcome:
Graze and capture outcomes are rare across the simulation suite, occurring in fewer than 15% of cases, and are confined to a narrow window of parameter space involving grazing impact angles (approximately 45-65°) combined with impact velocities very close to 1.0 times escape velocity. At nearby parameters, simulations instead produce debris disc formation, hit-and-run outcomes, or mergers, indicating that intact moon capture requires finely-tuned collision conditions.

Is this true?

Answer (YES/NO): YES